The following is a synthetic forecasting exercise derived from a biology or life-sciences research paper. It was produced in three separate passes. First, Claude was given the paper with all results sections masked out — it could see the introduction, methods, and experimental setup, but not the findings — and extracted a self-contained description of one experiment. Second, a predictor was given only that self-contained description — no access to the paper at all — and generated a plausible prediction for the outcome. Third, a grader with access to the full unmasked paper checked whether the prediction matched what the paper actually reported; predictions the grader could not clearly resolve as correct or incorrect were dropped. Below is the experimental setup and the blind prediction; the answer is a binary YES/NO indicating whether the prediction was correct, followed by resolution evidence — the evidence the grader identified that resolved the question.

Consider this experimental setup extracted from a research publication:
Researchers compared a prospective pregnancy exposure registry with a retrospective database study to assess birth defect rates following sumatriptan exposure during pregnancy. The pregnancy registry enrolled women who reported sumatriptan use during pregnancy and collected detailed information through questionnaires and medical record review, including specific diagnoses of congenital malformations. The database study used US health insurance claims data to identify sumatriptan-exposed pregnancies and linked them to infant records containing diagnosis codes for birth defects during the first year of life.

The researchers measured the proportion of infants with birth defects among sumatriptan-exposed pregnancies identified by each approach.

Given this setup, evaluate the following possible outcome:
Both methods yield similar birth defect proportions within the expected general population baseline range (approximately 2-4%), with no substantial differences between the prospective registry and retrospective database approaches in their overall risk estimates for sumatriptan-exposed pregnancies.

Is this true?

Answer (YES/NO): YES